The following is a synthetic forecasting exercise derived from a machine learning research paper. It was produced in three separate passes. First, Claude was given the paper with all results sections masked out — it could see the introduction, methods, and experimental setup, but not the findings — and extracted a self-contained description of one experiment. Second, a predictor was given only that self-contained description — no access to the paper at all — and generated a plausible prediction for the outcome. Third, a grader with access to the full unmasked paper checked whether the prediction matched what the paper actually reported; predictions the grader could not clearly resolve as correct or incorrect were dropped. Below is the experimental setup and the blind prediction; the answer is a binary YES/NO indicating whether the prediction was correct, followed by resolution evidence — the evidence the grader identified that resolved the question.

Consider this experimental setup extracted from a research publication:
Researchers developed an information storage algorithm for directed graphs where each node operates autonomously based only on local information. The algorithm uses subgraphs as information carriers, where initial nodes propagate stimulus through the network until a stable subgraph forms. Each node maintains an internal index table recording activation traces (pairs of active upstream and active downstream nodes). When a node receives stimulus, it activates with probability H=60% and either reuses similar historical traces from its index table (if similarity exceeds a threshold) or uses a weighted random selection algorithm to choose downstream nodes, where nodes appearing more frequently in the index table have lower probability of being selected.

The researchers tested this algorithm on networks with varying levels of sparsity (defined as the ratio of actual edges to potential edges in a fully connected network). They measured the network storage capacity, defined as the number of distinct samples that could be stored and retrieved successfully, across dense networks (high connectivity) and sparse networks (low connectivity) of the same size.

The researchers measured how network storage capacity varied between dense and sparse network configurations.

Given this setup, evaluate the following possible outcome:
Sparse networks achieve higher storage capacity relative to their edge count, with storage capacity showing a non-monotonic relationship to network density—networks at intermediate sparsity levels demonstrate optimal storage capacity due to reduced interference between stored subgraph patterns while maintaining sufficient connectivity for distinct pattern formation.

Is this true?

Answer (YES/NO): YES